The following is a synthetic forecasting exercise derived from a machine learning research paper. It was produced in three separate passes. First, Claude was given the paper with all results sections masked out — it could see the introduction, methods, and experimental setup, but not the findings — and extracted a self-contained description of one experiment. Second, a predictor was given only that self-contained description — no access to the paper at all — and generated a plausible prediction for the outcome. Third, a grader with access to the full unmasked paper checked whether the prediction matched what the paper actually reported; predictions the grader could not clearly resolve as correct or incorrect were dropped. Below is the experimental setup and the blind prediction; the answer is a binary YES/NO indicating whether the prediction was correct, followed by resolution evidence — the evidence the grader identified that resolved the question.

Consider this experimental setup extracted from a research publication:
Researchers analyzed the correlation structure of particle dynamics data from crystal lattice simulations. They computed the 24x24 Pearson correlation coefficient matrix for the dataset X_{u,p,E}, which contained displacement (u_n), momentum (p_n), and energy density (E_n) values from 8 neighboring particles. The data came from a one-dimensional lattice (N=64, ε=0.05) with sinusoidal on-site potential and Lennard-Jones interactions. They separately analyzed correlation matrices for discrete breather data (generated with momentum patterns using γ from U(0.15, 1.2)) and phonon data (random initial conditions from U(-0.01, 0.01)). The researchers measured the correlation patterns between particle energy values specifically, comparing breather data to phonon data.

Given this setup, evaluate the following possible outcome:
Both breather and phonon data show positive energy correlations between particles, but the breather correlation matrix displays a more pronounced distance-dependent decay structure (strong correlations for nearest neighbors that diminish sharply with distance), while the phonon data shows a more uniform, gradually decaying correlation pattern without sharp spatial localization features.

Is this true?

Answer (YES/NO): NO